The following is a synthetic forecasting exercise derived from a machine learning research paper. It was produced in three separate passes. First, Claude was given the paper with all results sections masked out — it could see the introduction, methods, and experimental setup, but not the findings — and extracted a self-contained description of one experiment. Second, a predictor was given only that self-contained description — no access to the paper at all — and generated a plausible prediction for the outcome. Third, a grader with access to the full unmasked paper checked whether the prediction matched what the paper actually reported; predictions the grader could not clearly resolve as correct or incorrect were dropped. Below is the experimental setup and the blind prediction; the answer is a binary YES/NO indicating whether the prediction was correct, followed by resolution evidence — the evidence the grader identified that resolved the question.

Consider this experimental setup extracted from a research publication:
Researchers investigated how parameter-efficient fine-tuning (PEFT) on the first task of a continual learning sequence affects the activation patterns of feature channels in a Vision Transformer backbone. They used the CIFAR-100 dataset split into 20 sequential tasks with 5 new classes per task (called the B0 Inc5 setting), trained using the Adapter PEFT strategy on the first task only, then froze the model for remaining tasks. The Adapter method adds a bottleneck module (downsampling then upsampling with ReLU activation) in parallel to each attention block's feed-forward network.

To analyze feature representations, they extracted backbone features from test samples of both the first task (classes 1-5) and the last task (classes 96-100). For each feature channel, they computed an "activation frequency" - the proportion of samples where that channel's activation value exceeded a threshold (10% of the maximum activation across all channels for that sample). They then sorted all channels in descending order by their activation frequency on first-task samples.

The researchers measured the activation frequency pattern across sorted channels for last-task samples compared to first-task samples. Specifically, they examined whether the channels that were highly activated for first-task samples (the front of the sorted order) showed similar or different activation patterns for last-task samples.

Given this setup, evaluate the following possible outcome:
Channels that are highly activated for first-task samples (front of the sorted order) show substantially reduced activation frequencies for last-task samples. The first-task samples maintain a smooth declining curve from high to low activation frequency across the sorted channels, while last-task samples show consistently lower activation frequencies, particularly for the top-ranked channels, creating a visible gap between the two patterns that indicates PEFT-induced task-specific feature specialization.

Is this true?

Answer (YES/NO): NO